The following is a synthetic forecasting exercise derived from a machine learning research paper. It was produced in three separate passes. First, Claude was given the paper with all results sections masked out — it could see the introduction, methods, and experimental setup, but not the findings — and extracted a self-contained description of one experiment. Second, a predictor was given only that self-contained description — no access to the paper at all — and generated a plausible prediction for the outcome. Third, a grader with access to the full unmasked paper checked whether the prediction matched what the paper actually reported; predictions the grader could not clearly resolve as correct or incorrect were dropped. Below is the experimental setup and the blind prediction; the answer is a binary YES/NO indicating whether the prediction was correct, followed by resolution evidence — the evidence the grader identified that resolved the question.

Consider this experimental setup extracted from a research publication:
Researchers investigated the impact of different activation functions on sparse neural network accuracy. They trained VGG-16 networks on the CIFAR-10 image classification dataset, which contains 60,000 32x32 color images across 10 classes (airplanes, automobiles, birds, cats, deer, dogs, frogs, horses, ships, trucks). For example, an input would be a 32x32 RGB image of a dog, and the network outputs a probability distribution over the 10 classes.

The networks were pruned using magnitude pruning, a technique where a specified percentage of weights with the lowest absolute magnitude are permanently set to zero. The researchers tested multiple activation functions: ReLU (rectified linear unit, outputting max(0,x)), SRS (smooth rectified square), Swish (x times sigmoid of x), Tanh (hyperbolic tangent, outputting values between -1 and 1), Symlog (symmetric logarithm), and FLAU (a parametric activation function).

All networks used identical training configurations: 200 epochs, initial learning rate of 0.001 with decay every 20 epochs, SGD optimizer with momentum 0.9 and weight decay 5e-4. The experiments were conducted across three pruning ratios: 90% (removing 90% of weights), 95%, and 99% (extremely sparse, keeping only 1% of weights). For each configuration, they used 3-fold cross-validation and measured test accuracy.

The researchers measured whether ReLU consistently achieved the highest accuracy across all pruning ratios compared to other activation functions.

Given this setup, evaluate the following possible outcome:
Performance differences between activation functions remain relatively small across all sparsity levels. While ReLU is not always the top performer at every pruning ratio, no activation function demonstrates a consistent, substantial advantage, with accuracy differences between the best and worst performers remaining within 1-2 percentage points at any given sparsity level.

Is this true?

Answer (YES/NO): NO